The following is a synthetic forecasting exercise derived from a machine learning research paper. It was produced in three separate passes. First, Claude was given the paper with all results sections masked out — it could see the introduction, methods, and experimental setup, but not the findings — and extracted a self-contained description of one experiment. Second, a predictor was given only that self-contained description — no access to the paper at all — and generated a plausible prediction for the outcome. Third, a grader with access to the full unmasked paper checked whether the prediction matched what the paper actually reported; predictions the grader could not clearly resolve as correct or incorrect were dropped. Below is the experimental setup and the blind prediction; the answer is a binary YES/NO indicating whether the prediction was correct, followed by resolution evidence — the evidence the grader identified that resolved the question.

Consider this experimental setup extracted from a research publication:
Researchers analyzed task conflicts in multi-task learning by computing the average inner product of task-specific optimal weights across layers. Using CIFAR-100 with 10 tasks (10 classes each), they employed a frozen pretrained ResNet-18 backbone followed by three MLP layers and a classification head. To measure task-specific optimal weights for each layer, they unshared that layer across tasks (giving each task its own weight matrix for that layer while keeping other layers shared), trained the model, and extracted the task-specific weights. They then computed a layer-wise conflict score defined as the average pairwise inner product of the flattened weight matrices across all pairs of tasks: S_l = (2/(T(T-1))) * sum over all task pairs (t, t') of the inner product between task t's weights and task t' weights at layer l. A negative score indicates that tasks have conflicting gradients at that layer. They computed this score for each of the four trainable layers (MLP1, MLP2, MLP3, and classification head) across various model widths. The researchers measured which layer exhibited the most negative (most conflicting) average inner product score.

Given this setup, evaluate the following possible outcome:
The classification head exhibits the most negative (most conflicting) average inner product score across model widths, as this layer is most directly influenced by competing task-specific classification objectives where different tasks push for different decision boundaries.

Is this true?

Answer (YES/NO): YES